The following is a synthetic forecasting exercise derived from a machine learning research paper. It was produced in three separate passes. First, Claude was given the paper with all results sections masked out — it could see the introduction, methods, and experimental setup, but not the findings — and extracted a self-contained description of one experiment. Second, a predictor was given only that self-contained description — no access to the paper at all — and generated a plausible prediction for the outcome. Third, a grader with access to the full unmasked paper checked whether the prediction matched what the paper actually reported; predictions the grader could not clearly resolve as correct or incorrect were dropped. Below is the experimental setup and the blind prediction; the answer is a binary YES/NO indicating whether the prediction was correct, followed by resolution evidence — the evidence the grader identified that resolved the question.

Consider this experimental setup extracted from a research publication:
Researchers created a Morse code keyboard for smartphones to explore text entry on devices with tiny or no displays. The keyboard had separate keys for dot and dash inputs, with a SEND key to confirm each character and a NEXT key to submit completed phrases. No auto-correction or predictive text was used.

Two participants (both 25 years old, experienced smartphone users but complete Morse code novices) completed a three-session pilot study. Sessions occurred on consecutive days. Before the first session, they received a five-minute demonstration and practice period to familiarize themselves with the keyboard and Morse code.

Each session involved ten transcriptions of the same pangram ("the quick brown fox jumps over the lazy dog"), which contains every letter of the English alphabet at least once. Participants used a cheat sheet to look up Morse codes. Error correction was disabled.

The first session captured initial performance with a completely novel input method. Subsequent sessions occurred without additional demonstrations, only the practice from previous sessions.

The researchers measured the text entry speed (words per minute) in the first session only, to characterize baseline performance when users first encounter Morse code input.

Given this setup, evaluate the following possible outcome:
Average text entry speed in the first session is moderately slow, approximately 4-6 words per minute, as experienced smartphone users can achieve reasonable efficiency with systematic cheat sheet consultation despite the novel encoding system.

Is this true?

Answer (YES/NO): YES